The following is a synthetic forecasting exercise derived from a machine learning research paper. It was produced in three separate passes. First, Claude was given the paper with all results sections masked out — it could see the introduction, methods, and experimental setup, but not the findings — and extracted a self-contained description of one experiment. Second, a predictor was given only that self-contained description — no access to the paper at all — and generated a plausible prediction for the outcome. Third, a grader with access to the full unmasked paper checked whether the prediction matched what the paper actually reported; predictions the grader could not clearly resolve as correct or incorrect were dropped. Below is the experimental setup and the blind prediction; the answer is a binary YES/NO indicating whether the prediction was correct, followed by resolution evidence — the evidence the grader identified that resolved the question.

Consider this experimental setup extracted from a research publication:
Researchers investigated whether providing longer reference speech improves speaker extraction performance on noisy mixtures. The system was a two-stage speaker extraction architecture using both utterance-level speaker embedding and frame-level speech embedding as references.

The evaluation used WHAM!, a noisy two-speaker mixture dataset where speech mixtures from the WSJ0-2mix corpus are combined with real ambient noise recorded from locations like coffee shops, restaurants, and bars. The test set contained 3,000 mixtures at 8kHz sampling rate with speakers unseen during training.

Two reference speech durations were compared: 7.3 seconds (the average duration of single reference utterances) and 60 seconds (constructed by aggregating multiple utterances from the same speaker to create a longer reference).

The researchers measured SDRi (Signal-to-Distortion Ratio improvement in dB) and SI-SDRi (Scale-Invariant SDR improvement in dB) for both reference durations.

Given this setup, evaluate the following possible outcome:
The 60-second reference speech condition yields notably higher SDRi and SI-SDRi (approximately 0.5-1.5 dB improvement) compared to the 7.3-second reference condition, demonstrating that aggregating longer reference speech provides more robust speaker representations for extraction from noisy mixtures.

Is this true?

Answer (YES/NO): NO